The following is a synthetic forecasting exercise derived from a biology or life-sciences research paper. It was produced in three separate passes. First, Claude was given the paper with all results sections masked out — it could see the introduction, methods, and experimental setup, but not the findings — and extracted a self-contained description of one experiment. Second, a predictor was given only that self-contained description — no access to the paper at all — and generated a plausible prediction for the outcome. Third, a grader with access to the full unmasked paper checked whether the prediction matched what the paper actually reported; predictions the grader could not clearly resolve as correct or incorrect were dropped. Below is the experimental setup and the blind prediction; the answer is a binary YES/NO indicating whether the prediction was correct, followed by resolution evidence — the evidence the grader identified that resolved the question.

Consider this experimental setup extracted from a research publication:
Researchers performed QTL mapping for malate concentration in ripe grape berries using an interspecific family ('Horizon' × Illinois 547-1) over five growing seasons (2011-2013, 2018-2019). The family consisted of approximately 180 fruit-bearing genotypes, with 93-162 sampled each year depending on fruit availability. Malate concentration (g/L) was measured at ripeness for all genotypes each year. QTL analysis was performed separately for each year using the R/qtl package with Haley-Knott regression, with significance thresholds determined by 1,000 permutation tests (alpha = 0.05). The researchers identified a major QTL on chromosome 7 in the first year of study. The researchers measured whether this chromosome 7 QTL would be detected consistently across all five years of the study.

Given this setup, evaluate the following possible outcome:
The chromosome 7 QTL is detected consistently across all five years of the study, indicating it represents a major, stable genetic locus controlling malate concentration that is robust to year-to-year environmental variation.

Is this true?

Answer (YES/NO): YES